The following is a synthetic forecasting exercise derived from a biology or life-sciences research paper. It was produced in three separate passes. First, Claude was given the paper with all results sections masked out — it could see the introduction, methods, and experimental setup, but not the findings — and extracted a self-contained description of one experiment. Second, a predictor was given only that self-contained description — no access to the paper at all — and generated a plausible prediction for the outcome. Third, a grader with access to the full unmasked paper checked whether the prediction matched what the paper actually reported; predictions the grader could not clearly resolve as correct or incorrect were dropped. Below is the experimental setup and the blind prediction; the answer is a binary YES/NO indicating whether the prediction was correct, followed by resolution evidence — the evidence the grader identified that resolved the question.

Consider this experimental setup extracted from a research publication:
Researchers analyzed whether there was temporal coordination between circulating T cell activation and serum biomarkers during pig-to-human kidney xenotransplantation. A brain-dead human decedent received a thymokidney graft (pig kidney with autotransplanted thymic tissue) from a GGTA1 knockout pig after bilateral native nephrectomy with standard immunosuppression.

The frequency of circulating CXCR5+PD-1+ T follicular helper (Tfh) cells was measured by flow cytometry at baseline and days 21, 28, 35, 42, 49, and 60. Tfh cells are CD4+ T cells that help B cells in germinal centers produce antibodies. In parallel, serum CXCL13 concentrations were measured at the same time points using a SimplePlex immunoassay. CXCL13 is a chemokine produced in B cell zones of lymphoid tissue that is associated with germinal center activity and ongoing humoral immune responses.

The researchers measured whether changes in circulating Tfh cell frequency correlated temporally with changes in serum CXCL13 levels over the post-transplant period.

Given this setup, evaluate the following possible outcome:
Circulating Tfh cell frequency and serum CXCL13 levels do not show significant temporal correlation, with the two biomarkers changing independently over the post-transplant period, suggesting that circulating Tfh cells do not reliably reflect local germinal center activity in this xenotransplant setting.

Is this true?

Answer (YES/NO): NO